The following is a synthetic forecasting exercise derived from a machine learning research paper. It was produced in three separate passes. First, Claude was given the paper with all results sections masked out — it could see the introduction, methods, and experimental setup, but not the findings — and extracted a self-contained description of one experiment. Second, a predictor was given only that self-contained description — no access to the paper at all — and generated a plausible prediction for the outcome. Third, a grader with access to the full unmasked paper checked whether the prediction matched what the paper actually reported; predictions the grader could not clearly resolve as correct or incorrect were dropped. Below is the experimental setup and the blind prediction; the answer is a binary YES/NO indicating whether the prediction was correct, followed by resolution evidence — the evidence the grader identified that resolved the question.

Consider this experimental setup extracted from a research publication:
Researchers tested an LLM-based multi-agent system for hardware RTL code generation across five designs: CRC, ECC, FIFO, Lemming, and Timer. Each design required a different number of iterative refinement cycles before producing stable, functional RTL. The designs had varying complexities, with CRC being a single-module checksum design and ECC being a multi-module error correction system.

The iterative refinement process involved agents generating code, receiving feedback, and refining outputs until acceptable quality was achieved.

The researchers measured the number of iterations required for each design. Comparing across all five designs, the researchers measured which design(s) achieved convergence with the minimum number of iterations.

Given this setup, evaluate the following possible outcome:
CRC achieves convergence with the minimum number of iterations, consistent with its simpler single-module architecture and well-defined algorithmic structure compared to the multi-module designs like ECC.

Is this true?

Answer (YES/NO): NO